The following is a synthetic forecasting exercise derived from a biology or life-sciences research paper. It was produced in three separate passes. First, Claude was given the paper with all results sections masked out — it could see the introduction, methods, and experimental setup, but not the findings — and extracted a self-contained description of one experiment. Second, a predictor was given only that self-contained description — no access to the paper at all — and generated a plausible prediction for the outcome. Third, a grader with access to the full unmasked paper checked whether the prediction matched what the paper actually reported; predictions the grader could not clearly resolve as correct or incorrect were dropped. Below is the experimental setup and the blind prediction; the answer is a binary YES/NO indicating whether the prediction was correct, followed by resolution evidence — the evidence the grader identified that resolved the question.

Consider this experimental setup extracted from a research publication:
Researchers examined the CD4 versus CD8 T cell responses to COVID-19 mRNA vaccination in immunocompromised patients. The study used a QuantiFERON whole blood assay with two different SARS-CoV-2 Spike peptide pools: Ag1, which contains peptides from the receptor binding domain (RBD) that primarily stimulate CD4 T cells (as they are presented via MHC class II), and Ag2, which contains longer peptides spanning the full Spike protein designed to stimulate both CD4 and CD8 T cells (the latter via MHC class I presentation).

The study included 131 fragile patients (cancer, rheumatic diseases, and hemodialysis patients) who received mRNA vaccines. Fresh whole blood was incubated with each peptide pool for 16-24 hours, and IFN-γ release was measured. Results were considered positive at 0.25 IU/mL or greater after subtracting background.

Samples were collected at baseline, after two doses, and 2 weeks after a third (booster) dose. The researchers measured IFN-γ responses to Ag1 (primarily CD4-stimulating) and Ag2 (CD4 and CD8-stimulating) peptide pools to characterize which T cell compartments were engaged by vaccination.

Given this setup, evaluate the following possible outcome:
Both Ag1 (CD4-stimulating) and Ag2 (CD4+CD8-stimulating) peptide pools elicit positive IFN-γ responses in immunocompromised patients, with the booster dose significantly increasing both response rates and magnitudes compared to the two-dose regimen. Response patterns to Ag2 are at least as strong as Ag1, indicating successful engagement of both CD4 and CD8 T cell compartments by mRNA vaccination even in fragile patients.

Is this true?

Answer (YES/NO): NO